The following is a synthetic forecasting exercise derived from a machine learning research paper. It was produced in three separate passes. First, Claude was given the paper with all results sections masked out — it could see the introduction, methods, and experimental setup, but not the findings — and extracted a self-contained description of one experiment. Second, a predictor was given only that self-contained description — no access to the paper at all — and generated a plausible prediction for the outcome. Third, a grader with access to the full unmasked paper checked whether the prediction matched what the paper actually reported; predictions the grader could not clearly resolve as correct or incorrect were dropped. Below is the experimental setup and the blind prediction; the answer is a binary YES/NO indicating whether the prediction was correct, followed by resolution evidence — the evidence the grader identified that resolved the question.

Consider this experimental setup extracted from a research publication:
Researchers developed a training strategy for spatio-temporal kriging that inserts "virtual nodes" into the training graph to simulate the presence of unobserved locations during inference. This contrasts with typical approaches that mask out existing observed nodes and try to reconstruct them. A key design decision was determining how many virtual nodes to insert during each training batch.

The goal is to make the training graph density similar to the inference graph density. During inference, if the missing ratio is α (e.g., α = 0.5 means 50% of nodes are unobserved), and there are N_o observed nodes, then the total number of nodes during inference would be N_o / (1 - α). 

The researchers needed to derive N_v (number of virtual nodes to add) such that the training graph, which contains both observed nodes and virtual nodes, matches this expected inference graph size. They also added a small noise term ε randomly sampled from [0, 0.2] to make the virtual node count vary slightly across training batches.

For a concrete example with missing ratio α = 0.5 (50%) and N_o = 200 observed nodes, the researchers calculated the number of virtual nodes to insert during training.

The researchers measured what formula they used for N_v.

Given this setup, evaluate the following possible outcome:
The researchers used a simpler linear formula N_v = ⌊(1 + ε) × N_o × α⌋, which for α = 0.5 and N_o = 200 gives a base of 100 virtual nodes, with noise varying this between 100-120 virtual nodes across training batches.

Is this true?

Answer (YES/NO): NO